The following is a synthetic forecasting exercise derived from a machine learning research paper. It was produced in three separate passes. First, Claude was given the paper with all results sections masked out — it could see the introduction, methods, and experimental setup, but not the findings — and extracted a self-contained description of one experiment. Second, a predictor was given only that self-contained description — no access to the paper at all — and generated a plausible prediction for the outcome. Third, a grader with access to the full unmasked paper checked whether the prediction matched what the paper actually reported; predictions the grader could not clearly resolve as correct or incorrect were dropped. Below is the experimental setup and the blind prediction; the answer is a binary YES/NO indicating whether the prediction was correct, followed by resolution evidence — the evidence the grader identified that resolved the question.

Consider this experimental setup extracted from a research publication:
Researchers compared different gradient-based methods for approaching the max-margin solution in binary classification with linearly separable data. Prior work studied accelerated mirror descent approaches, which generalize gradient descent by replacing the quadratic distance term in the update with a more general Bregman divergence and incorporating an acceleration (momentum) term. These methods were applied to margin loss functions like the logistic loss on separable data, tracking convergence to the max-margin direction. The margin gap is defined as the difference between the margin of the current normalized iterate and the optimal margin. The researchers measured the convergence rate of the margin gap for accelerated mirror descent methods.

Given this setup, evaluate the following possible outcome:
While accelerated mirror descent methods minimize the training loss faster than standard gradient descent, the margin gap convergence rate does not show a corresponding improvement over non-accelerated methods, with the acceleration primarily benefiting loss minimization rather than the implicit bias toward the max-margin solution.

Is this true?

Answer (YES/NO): NO